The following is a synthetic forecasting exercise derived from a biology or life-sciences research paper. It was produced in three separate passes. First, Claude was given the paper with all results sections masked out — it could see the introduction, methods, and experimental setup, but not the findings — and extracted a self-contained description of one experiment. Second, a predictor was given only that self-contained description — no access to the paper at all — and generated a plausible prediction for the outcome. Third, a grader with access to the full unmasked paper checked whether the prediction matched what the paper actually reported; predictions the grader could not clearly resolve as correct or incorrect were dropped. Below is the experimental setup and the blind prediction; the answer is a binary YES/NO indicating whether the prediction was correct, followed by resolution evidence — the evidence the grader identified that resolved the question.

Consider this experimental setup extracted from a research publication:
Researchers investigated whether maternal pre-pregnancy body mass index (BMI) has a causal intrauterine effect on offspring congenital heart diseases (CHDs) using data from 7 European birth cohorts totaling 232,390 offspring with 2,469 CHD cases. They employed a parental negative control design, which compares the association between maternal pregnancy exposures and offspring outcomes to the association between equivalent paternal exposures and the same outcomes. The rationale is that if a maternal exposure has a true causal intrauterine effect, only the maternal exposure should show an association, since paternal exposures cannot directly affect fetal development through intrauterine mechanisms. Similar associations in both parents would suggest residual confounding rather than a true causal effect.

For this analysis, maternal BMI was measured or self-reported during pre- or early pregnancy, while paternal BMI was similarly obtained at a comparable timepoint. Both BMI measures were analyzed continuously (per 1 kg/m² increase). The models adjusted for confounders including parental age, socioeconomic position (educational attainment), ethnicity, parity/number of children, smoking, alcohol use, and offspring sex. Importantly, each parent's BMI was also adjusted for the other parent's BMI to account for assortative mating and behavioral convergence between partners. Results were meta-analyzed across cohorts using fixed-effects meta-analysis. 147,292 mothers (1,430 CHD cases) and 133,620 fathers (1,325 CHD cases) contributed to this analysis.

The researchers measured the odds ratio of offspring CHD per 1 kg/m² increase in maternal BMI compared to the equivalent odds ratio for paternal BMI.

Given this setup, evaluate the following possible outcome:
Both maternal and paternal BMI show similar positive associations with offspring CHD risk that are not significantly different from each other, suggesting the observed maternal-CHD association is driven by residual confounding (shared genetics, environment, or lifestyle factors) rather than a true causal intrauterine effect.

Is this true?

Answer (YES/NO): NO